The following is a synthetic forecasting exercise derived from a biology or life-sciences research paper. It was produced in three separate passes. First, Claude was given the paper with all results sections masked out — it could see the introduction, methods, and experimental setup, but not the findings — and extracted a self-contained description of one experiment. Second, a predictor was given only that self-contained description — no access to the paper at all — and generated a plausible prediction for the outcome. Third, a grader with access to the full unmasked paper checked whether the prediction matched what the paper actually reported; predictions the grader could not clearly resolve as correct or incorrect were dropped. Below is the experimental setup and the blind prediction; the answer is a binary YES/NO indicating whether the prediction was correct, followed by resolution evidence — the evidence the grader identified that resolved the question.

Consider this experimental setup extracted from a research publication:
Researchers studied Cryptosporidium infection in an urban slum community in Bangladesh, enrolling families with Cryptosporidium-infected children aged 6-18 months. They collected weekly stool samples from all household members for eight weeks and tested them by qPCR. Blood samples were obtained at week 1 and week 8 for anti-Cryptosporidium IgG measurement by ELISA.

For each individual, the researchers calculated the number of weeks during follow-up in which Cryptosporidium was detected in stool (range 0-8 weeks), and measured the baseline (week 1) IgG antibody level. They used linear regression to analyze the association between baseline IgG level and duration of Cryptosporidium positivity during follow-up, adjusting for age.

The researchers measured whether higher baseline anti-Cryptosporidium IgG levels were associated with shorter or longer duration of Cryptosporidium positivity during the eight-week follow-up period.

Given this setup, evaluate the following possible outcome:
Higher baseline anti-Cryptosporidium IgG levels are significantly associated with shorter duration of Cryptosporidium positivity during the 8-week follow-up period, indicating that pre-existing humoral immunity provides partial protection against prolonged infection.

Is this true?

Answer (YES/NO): YES